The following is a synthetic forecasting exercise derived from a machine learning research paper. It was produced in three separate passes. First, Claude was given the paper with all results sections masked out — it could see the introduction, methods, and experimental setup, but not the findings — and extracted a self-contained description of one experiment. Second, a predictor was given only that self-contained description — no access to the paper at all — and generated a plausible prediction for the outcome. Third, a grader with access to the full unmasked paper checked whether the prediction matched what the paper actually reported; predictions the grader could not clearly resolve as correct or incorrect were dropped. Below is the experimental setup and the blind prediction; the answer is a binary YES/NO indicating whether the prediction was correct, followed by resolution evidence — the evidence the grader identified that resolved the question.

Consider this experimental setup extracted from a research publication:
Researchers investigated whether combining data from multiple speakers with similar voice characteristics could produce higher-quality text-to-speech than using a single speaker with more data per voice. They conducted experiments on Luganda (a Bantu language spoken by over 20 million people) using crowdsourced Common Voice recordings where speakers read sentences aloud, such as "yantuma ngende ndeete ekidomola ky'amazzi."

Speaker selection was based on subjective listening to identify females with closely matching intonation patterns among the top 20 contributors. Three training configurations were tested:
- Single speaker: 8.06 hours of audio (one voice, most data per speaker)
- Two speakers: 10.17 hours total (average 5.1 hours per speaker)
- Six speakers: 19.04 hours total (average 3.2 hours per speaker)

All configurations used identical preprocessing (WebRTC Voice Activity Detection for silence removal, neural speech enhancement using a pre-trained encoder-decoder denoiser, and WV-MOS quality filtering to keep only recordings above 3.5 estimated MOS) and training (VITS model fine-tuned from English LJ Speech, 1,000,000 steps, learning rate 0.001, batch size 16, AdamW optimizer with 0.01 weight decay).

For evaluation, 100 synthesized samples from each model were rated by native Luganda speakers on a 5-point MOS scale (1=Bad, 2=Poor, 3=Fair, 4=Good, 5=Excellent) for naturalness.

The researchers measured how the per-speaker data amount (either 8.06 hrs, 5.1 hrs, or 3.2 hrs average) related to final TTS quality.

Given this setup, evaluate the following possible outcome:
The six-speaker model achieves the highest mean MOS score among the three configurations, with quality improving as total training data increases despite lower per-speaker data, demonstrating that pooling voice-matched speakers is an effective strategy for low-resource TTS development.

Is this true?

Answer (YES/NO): YES